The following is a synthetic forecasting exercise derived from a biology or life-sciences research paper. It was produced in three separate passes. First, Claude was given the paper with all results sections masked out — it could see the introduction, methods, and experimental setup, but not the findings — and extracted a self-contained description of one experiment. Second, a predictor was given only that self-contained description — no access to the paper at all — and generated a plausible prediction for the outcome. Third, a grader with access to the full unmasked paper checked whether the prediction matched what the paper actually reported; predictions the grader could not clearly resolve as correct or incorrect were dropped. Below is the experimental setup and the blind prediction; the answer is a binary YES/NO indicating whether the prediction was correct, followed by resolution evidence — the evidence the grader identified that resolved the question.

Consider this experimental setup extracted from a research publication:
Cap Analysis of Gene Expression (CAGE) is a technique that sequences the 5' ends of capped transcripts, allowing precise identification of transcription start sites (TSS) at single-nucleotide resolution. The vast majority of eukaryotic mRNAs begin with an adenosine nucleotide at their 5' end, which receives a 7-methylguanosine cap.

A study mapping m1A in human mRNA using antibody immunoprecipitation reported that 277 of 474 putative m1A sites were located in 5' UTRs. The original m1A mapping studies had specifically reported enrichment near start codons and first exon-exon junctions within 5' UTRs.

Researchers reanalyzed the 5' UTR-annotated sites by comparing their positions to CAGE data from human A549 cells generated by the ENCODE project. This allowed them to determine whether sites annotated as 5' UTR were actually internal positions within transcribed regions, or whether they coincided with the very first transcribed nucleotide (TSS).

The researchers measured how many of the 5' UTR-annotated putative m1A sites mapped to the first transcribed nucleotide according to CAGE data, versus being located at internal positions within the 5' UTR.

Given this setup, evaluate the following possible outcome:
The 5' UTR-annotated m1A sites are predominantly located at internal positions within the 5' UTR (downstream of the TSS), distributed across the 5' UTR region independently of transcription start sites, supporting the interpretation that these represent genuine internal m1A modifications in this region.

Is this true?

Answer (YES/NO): NO